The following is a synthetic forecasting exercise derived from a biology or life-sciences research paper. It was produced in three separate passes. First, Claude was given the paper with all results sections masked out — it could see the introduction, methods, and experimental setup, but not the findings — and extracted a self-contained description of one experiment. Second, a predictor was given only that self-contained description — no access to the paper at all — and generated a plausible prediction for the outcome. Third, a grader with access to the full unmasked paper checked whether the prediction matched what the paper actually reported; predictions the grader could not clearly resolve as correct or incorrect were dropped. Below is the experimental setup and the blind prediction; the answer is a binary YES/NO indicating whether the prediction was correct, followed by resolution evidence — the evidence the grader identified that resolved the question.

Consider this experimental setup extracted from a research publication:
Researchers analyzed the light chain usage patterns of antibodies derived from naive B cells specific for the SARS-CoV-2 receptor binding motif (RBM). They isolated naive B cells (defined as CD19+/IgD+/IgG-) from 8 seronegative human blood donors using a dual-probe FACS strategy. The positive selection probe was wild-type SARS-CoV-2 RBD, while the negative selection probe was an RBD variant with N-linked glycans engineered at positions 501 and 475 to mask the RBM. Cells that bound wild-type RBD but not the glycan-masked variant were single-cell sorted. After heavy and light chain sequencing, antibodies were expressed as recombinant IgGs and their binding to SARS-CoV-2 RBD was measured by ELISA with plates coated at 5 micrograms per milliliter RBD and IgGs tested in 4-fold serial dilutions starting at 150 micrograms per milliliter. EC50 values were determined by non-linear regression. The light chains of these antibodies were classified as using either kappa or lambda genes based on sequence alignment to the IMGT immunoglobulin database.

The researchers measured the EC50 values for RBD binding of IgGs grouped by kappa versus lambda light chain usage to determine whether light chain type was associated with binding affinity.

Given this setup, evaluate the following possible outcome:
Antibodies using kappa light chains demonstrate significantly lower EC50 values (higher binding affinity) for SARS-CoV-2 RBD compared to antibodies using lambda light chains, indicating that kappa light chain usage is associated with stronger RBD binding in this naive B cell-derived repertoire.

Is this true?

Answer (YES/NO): NO